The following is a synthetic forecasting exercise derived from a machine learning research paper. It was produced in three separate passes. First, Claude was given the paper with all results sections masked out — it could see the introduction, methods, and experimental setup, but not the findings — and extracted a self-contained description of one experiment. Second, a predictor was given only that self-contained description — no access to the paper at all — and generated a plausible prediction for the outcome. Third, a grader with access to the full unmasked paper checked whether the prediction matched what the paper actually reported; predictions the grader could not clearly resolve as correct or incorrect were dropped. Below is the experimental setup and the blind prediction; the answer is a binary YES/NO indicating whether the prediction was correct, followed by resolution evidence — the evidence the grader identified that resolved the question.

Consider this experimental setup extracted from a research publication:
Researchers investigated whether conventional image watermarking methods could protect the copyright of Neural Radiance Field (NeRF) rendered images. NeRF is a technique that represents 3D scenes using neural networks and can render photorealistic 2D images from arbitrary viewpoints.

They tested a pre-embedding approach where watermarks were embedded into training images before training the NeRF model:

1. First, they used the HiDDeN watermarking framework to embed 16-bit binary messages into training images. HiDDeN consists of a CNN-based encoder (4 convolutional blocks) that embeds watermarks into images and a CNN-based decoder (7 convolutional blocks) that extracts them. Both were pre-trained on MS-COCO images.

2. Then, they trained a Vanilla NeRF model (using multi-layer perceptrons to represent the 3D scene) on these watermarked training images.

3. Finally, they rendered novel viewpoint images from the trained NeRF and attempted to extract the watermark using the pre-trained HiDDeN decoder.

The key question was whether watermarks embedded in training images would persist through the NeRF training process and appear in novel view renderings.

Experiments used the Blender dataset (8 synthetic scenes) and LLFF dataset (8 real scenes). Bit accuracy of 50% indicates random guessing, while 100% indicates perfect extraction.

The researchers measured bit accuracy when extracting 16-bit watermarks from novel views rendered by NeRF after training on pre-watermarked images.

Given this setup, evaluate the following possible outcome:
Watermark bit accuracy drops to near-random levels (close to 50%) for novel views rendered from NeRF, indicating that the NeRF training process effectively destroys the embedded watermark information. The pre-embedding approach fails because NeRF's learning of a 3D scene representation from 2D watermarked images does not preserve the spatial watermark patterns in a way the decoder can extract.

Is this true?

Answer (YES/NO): YES